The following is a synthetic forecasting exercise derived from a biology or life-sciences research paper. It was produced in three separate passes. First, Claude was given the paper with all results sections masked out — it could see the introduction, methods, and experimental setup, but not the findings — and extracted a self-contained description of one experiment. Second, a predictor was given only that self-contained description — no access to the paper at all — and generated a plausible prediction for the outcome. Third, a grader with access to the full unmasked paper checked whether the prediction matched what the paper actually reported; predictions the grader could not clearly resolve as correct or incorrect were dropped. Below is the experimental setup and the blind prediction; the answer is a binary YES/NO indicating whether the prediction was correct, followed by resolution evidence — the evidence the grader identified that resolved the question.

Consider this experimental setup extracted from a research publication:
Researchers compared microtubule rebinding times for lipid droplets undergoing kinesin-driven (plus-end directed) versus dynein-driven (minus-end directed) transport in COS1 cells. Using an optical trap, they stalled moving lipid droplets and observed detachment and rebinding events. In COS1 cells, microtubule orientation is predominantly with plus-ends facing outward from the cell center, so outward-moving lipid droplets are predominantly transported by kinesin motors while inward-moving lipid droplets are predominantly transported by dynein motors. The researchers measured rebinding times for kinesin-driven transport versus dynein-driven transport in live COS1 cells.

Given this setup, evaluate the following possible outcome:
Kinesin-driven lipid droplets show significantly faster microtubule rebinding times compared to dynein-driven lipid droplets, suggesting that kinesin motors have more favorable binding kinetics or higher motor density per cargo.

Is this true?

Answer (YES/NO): NO